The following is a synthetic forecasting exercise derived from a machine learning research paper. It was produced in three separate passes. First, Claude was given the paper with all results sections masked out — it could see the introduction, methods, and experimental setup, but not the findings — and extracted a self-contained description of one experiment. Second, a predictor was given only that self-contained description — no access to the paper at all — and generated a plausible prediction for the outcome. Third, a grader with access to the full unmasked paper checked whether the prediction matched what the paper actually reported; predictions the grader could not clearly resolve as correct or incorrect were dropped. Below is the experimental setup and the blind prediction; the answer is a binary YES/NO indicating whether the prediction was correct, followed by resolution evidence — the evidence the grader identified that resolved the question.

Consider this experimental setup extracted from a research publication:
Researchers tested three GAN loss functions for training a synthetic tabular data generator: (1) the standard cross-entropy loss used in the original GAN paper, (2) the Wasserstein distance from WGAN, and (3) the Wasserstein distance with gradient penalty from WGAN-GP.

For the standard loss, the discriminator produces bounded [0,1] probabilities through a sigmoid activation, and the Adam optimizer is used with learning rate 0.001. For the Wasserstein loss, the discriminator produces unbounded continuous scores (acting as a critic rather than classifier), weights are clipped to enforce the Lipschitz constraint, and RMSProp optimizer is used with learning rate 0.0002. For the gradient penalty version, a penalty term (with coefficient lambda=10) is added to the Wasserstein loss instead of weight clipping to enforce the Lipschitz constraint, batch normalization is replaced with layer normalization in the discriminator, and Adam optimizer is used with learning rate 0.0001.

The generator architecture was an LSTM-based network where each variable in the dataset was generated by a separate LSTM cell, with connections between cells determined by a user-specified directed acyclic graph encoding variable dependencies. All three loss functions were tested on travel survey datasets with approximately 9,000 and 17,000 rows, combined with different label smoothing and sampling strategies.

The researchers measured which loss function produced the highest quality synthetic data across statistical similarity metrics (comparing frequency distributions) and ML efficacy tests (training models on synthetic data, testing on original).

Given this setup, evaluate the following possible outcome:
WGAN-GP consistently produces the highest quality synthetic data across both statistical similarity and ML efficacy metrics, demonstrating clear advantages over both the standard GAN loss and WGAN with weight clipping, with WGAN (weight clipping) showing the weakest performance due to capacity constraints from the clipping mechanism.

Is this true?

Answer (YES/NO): NO